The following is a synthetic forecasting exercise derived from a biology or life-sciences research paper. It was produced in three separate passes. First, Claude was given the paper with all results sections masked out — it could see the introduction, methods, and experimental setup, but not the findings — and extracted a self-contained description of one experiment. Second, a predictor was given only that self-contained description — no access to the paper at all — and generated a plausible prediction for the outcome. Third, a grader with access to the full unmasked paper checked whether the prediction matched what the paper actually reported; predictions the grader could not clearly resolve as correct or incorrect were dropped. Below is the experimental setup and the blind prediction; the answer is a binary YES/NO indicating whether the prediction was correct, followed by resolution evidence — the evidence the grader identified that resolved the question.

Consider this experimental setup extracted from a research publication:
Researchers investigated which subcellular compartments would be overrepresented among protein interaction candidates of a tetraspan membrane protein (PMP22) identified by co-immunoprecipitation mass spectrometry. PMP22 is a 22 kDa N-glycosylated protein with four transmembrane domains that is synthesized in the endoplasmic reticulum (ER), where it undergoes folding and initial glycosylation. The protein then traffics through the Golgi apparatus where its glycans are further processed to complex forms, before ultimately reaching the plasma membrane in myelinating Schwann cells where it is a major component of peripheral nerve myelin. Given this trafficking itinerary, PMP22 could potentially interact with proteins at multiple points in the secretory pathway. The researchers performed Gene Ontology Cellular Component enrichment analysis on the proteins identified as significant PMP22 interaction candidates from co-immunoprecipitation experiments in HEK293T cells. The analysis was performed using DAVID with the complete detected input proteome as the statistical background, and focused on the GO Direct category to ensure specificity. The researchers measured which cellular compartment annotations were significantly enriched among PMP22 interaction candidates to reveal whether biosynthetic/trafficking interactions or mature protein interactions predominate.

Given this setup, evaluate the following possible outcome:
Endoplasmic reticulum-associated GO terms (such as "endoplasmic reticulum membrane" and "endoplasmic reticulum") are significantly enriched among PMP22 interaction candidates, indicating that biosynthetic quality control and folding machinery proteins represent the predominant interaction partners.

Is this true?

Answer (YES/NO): NO